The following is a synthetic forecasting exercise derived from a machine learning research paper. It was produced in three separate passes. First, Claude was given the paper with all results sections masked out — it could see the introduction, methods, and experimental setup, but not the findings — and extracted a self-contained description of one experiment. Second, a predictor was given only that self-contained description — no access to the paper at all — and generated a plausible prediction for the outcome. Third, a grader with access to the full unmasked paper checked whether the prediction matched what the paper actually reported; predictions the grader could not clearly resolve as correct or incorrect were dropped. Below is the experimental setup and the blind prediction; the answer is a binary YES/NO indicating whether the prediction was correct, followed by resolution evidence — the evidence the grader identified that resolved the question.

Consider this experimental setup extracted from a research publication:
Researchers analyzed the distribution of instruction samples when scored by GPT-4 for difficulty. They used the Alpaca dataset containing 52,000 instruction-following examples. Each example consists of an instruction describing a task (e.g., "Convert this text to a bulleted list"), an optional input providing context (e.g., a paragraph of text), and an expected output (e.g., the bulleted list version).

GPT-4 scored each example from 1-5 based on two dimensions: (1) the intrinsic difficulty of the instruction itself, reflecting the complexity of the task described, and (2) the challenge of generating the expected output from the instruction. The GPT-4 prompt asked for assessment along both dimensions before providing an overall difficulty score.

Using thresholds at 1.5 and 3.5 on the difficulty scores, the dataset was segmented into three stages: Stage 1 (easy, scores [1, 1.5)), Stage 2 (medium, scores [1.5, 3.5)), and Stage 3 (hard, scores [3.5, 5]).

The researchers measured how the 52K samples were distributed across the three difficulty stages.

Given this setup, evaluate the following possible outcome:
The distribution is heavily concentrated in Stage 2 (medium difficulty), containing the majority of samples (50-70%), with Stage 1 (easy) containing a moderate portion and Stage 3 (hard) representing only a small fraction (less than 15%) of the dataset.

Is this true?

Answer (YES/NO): NO